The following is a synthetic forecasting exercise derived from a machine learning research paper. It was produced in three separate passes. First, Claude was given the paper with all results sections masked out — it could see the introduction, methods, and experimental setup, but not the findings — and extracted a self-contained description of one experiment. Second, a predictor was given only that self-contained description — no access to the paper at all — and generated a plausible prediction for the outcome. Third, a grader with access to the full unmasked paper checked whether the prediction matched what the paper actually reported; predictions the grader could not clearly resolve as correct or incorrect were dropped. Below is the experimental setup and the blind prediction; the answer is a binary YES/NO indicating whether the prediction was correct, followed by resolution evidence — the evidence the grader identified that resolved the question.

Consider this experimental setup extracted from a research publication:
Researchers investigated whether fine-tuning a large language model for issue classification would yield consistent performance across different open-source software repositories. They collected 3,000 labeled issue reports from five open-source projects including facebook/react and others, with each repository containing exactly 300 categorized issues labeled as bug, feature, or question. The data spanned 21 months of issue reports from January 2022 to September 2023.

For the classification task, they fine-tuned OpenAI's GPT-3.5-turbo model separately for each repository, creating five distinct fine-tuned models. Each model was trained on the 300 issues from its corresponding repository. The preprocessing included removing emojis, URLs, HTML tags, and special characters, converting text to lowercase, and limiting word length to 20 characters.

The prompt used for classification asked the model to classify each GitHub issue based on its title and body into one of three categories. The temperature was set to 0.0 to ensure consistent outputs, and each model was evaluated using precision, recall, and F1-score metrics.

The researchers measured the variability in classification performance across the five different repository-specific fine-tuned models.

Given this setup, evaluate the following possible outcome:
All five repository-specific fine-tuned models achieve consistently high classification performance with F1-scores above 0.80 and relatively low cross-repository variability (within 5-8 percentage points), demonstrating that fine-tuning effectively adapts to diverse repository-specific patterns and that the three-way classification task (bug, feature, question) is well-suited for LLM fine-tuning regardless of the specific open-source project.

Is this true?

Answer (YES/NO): NO